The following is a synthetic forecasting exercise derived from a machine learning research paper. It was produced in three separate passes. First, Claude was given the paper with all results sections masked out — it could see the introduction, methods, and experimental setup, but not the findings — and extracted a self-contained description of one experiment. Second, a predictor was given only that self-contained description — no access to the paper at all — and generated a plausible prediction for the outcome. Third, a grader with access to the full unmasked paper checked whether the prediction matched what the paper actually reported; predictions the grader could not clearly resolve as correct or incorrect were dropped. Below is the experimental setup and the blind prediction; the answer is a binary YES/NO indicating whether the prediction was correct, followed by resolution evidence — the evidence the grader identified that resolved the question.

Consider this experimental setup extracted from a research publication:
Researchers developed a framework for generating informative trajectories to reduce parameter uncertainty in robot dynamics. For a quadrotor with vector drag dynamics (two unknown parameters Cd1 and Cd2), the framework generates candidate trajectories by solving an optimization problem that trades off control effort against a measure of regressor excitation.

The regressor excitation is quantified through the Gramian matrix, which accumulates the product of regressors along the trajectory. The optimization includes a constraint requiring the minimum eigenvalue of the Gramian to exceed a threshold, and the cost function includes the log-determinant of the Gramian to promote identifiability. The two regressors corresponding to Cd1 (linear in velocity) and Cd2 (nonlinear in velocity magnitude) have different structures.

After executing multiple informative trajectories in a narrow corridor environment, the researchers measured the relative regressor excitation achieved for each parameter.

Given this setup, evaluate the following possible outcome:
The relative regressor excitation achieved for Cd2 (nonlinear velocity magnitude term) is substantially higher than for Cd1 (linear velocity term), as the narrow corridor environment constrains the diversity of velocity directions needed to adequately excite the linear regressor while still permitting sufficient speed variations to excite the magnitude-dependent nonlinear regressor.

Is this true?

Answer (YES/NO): YES